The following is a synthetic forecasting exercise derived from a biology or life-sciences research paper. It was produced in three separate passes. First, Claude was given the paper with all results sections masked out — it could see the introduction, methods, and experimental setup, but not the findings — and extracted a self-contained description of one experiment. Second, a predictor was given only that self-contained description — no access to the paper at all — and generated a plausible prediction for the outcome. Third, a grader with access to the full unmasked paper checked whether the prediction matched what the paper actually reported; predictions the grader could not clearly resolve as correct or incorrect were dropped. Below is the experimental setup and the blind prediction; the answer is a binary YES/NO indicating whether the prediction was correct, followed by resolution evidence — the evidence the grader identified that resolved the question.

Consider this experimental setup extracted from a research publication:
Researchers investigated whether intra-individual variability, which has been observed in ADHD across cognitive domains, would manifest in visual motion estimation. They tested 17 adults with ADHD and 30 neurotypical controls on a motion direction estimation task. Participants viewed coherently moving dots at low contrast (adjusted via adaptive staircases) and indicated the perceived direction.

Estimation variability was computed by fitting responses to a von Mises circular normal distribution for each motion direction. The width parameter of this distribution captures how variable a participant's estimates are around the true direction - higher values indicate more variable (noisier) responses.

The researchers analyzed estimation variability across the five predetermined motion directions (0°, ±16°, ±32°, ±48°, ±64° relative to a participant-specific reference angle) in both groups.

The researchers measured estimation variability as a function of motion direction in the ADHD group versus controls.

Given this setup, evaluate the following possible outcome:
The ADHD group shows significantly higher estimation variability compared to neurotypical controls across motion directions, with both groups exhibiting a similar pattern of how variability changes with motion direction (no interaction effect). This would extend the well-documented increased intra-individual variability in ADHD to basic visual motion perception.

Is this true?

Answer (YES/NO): NO